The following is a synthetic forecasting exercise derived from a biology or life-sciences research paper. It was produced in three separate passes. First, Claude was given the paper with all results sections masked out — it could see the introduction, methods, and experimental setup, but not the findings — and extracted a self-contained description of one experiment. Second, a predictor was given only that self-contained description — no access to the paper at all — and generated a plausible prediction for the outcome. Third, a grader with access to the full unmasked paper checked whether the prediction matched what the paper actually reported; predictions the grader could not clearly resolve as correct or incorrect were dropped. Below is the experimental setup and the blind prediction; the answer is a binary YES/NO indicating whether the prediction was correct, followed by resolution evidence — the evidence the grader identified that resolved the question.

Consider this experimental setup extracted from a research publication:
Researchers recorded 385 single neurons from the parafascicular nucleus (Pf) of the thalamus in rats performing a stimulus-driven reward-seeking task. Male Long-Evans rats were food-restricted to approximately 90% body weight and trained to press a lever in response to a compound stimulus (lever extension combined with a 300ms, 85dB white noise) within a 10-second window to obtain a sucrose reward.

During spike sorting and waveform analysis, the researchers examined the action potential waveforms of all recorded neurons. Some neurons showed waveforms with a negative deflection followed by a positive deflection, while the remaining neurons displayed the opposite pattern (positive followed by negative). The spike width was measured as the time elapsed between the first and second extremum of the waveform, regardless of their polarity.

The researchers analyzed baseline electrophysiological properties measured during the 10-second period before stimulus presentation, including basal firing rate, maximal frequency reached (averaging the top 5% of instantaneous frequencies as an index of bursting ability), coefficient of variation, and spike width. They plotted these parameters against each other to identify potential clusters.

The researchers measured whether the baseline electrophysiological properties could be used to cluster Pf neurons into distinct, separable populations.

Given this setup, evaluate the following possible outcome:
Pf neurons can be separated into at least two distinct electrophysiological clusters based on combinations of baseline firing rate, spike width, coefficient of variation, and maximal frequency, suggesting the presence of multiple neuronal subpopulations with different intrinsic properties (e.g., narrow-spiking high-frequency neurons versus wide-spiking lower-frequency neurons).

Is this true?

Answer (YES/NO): NO